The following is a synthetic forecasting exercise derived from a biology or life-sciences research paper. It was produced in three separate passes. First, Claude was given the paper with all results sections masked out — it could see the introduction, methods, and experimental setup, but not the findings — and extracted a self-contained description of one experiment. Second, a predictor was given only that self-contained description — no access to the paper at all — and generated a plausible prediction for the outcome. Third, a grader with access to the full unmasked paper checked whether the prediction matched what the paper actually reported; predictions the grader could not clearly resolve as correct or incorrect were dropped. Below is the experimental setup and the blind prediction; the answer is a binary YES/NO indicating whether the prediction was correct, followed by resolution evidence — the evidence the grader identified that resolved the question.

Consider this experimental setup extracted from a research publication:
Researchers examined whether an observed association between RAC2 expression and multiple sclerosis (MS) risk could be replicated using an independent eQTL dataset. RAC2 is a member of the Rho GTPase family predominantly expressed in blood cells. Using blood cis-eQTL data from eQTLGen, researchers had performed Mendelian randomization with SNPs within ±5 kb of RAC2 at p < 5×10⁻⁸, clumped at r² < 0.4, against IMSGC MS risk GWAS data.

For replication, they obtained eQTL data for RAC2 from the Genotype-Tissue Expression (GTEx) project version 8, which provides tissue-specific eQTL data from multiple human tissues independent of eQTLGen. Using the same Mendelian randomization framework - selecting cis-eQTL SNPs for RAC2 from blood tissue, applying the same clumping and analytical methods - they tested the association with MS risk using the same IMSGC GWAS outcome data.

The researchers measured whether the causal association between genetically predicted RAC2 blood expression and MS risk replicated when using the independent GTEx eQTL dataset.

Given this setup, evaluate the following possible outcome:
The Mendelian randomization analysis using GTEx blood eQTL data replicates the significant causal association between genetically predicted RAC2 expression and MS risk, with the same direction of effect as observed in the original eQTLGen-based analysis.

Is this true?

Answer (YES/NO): YES